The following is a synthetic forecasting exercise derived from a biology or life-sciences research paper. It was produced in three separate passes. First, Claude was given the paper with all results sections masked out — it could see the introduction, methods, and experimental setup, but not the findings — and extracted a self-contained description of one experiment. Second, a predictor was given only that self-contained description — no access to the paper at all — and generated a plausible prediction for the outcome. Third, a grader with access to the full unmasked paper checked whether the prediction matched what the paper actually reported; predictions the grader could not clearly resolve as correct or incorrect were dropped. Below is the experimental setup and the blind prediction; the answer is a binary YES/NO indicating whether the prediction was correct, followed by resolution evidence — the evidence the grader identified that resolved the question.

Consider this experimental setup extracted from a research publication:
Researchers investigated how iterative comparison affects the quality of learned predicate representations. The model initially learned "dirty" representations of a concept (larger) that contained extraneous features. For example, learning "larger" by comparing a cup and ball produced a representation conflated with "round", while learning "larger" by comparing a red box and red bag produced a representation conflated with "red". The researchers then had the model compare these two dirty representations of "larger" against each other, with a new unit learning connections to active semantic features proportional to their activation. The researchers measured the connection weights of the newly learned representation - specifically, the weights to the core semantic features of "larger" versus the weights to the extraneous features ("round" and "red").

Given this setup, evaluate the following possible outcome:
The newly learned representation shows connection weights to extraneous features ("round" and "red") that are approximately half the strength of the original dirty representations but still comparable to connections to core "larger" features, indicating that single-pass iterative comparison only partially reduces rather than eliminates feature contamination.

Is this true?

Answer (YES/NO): NO